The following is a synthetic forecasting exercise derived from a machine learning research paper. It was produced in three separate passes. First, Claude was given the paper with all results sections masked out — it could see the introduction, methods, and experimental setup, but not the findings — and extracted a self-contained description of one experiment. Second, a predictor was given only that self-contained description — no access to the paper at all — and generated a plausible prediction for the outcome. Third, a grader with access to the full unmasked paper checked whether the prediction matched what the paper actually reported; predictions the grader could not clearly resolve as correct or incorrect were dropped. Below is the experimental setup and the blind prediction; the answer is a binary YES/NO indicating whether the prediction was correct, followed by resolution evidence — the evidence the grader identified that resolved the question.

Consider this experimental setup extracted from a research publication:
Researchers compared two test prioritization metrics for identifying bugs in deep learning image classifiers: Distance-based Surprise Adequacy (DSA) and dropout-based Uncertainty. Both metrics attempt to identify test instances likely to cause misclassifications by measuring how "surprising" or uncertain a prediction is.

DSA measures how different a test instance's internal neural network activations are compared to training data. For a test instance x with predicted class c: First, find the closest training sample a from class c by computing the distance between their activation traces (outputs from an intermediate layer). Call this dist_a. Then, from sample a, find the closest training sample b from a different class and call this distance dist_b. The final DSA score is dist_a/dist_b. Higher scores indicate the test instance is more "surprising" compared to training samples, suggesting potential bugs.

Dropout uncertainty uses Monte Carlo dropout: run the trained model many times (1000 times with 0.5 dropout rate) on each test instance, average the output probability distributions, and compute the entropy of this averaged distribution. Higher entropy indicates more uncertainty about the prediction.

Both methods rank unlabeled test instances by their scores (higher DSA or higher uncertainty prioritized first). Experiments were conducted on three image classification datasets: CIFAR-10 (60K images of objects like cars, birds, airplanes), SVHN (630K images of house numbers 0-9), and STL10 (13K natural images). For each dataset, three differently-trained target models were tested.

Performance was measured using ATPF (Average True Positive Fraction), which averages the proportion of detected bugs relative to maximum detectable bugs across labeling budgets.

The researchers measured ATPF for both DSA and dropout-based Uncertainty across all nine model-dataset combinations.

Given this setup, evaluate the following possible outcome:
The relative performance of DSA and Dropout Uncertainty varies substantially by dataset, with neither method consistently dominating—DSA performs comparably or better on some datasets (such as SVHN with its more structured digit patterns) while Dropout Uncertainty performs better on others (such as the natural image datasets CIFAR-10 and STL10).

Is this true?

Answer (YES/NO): NO